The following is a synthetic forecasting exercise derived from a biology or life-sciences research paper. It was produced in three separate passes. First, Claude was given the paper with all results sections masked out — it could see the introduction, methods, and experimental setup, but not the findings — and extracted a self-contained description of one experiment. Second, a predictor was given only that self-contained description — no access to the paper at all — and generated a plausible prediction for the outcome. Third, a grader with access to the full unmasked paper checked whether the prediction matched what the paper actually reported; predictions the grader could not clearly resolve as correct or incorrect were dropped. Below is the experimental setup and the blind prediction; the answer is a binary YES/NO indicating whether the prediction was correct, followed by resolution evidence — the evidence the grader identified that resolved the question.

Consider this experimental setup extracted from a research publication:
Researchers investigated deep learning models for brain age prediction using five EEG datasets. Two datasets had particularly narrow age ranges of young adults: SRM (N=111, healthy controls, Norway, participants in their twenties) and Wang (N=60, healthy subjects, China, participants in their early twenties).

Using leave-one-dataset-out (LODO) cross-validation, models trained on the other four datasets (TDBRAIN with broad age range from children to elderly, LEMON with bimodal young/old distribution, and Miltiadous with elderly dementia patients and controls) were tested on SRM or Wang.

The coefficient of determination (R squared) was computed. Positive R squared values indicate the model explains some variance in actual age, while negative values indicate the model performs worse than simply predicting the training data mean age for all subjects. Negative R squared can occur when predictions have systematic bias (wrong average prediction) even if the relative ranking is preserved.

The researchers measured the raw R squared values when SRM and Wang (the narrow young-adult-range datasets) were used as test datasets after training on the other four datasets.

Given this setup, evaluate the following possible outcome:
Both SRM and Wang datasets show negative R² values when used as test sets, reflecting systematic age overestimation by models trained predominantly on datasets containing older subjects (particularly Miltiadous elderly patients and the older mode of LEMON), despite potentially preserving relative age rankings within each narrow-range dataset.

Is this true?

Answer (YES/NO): NO